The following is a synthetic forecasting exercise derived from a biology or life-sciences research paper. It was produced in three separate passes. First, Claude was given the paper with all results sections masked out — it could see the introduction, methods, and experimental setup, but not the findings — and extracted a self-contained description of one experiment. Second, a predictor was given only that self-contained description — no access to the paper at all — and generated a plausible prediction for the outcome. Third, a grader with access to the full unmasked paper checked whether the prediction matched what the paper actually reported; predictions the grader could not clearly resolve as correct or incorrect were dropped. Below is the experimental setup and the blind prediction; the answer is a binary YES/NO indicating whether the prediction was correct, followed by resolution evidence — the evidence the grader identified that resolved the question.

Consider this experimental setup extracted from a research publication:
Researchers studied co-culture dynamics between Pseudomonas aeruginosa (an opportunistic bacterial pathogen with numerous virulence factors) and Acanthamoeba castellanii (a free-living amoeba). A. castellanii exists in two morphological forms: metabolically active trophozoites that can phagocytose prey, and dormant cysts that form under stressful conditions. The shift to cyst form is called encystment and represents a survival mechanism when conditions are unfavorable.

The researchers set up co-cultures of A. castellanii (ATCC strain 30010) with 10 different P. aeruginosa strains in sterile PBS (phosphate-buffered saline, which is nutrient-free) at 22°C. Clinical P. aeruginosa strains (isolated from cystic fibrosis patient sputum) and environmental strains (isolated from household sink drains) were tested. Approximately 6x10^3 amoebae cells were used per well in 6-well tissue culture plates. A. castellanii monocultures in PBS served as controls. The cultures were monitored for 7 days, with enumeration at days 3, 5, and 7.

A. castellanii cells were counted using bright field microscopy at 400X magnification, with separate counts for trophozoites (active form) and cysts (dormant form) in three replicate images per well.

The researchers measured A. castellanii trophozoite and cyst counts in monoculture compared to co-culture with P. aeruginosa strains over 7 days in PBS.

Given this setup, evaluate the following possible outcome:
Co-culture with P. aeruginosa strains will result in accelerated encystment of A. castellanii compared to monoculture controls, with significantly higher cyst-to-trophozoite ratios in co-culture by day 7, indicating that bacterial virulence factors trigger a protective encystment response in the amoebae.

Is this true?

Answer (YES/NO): NO